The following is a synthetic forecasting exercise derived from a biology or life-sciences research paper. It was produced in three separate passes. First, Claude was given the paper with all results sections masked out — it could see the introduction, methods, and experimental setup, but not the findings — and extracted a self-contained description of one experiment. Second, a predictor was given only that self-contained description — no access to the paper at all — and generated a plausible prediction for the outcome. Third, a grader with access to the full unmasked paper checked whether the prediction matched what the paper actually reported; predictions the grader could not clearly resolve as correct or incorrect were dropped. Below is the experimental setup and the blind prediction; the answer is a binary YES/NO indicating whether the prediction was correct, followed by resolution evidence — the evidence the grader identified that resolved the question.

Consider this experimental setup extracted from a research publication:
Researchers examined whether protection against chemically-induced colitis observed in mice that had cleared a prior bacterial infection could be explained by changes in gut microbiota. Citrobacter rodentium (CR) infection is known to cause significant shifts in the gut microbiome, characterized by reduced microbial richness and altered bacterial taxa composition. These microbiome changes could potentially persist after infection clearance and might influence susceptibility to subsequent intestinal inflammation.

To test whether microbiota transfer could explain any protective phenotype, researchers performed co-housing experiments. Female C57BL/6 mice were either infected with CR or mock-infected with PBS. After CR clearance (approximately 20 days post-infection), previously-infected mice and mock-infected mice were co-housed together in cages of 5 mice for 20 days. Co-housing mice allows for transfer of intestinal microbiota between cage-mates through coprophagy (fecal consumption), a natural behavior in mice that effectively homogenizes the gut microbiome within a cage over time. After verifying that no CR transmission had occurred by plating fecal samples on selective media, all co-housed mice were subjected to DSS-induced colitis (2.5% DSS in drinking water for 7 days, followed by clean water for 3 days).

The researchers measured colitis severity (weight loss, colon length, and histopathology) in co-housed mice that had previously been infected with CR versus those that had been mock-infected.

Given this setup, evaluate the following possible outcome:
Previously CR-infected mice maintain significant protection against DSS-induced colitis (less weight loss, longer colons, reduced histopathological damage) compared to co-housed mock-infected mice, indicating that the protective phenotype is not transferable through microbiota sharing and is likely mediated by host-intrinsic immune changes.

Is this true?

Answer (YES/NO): YES